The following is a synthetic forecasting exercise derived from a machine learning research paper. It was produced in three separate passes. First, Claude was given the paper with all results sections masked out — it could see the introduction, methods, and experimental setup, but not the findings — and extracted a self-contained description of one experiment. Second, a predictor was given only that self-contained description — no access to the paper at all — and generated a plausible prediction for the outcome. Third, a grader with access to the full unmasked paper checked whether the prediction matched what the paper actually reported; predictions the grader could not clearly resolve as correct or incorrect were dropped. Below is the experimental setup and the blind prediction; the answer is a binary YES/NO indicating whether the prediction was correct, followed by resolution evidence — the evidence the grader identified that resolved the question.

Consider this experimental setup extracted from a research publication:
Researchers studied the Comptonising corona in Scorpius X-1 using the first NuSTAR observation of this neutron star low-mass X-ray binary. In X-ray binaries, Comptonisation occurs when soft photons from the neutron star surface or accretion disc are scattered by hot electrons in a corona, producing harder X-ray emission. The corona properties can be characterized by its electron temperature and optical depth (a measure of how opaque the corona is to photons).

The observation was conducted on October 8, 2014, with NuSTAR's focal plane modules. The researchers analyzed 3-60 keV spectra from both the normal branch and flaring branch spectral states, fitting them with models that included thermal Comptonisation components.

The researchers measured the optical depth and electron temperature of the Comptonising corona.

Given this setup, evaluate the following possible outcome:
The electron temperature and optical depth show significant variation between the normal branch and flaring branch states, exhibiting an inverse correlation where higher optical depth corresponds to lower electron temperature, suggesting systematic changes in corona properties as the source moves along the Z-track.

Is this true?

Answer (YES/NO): NO